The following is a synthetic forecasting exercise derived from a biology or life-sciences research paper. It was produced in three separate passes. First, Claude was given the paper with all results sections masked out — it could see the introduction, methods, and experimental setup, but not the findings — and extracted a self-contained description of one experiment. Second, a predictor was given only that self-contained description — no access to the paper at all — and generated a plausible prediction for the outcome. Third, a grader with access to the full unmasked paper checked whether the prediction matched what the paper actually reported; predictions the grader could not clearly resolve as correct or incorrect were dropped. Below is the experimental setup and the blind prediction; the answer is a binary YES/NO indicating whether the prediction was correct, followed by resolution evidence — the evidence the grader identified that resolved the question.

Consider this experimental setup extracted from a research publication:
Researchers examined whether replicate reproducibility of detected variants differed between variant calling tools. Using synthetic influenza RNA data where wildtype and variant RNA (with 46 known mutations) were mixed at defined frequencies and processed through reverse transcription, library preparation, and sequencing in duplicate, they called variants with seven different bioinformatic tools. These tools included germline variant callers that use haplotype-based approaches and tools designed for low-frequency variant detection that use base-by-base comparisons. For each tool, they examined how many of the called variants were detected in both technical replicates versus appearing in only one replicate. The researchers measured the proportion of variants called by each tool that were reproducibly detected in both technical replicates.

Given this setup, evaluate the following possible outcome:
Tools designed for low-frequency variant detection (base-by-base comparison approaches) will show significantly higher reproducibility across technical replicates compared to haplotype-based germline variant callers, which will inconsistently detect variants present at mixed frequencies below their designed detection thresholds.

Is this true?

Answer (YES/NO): NO